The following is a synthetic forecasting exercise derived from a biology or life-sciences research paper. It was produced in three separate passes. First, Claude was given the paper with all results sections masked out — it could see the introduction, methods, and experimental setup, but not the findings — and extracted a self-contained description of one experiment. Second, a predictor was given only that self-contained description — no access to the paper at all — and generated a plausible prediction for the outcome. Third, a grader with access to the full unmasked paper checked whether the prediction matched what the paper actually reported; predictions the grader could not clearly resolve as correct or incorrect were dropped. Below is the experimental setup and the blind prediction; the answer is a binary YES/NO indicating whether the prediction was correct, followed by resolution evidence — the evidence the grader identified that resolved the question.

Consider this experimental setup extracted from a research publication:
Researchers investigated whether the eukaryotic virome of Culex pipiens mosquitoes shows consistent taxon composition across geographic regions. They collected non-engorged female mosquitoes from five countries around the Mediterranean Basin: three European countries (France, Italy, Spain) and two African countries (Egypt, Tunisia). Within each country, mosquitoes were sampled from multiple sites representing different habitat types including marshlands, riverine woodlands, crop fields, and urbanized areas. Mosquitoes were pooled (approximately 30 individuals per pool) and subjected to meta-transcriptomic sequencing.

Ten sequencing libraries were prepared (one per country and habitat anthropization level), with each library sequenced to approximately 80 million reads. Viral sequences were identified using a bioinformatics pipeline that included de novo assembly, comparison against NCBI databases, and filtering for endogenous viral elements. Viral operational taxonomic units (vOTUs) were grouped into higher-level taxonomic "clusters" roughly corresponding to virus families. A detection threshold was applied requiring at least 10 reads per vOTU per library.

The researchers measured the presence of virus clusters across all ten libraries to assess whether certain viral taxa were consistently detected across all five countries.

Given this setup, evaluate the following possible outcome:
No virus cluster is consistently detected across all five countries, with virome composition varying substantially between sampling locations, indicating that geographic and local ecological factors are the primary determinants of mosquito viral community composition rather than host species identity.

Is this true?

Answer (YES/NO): NO